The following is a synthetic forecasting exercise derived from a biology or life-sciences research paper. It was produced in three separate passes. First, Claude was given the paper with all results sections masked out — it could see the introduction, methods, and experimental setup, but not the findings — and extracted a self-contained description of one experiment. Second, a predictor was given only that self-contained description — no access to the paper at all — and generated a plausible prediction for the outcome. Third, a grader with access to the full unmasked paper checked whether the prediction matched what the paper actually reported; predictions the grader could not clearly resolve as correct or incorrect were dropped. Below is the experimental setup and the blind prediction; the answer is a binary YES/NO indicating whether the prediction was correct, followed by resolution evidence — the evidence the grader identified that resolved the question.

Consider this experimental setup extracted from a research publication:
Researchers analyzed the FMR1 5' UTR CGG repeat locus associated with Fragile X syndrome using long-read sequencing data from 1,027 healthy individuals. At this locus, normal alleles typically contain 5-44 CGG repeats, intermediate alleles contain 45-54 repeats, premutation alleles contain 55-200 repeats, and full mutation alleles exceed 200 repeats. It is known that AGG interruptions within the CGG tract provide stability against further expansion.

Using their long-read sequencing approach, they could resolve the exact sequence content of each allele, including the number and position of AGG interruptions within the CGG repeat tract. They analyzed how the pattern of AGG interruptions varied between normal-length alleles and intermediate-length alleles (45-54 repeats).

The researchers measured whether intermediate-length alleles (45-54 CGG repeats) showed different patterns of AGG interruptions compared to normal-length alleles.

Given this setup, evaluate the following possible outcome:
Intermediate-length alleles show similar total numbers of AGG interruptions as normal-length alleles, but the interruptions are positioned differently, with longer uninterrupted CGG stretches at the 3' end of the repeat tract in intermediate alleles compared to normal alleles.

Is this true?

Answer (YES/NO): NO